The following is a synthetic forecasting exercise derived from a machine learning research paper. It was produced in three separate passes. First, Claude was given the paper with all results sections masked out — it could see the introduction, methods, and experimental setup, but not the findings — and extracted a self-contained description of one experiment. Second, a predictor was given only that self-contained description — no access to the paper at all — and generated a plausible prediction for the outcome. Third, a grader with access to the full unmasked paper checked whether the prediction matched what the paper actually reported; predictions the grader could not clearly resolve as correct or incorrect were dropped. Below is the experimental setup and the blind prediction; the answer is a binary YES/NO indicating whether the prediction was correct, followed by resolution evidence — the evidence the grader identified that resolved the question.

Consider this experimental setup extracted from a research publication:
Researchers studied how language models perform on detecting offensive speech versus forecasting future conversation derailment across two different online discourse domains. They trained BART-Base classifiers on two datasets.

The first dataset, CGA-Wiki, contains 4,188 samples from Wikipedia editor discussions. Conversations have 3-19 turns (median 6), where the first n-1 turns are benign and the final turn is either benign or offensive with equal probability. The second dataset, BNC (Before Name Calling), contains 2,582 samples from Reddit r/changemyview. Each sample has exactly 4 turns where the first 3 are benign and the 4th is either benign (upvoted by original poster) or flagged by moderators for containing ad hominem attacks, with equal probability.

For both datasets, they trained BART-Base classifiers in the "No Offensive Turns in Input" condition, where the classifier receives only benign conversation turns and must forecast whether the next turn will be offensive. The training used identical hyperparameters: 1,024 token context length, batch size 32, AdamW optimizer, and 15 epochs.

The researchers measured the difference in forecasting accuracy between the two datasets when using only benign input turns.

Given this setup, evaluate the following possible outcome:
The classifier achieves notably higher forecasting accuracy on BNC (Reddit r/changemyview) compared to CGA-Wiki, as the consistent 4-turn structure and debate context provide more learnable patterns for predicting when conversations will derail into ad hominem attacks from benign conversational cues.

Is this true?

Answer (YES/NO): YES